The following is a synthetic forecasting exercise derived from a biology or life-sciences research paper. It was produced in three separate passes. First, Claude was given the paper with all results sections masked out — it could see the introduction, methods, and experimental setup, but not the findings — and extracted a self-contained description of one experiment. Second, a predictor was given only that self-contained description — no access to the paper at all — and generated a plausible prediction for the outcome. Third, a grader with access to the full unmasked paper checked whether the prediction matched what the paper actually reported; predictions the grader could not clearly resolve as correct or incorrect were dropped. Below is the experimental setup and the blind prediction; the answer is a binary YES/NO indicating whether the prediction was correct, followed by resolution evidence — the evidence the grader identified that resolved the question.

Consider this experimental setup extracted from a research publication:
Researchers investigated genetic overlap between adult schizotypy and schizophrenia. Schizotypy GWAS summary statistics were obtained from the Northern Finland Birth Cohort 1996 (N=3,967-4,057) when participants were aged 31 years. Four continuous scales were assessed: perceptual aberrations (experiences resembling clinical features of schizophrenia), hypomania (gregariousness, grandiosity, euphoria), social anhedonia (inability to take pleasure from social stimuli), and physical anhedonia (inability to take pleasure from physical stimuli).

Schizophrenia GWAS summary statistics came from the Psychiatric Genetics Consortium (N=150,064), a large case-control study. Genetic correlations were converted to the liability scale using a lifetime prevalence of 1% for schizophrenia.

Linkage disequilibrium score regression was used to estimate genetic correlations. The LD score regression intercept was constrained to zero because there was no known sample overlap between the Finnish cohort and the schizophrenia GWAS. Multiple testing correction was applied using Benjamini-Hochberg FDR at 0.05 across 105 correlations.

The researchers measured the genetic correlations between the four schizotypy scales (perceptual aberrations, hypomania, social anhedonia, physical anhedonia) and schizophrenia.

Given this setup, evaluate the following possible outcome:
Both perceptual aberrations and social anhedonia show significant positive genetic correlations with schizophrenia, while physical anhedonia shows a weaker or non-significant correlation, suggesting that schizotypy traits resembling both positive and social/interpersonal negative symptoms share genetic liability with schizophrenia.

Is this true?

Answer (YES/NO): NO